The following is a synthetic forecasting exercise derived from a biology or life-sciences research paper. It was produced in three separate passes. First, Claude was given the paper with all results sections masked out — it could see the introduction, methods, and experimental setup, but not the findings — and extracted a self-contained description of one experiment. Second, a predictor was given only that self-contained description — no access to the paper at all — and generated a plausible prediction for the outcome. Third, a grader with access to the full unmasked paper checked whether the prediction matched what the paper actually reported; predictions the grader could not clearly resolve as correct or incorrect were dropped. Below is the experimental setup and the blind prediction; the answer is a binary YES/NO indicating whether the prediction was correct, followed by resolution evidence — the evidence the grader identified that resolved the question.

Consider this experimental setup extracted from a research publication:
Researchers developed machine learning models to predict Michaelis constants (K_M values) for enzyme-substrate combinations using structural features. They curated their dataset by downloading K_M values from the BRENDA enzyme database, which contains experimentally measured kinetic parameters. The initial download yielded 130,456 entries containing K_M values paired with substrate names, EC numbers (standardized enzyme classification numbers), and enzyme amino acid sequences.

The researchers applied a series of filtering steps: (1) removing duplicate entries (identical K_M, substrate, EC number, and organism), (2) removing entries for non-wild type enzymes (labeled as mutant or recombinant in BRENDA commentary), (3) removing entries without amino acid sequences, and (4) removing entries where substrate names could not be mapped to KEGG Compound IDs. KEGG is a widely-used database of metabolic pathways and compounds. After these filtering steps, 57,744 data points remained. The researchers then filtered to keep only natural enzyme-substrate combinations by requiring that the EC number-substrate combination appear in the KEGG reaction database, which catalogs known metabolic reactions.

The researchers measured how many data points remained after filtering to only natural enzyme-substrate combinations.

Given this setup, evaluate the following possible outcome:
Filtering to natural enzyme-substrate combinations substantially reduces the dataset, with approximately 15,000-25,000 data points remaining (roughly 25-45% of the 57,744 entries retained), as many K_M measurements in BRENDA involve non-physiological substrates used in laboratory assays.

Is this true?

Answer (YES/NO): NO